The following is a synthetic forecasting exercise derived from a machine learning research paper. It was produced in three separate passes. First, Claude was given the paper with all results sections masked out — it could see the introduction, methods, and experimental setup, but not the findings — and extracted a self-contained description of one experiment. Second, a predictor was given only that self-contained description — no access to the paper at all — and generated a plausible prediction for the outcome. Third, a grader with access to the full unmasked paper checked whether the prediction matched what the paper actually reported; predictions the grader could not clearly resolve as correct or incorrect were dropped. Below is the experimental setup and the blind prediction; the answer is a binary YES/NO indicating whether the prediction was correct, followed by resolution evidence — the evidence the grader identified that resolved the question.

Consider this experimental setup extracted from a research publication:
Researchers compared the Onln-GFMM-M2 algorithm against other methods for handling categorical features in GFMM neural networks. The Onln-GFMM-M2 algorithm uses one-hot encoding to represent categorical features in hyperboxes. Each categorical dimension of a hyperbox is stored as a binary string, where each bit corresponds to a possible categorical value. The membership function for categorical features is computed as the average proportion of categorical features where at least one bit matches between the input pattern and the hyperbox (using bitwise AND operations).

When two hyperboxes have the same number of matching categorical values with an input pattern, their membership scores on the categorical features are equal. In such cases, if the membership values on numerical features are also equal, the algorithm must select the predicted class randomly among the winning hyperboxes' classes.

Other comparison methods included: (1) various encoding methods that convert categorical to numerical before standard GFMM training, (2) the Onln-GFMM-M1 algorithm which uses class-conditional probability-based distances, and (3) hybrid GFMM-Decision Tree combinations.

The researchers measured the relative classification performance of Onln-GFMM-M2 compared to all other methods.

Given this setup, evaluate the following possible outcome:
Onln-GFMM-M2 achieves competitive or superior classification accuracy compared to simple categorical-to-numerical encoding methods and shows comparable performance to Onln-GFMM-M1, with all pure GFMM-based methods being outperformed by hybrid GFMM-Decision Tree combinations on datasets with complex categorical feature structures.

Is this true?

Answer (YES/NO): NO